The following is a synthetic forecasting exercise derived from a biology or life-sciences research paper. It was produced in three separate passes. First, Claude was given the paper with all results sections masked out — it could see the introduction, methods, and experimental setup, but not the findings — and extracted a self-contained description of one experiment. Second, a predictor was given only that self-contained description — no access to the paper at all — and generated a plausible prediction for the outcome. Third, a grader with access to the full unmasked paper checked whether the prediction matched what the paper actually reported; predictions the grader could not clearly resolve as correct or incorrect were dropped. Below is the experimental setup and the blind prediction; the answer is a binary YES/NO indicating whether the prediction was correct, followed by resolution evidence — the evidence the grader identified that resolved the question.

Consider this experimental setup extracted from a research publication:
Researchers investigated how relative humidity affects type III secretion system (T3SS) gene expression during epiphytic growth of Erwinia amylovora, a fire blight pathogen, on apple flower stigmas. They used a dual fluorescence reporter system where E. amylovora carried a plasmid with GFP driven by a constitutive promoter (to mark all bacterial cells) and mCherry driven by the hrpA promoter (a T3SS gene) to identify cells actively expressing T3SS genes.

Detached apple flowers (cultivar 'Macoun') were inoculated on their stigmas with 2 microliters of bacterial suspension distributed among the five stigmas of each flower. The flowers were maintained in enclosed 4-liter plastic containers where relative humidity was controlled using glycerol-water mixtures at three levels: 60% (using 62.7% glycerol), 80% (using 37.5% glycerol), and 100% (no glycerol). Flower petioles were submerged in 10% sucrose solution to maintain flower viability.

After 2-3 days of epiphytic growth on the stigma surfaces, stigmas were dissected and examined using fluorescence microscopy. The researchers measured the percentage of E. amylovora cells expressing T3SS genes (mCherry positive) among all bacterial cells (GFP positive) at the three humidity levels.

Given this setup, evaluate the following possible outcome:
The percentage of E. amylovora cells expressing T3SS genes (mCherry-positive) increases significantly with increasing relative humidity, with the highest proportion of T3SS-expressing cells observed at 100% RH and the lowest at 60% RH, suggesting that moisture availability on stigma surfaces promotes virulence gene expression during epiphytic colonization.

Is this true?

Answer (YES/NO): YES